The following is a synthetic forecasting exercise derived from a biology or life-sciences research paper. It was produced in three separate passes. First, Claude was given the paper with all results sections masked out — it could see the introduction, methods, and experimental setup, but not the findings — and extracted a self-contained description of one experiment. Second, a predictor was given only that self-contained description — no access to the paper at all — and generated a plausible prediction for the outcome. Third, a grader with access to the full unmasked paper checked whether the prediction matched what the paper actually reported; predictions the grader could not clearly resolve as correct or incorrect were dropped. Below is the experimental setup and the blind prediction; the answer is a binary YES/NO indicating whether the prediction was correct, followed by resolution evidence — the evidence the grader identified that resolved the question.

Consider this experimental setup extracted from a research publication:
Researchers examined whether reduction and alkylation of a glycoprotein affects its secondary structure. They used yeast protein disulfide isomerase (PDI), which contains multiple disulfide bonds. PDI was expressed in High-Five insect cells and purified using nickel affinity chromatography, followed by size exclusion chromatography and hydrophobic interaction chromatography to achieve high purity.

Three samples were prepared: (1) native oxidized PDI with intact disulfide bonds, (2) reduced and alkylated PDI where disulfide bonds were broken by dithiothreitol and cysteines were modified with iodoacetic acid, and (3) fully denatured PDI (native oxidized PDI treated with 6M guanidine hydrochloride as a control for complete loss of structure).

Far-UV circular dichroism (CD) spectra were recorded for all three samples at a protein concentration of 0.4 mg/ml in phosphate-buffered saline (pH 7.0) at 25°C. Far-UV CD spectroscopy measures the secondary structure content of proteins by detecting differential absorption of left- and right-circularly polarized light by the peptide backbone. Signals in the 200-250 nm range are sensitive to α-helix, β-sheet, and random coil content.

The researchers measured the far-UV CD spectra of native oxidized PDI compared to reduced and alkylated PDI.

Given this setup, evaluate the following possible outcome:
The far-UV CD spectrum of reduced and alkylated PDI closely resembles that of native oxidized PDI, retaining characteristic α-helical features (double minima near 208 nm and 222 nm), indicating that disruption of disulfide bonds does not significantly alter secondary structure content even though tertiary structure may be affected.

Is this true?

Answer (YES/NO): YES